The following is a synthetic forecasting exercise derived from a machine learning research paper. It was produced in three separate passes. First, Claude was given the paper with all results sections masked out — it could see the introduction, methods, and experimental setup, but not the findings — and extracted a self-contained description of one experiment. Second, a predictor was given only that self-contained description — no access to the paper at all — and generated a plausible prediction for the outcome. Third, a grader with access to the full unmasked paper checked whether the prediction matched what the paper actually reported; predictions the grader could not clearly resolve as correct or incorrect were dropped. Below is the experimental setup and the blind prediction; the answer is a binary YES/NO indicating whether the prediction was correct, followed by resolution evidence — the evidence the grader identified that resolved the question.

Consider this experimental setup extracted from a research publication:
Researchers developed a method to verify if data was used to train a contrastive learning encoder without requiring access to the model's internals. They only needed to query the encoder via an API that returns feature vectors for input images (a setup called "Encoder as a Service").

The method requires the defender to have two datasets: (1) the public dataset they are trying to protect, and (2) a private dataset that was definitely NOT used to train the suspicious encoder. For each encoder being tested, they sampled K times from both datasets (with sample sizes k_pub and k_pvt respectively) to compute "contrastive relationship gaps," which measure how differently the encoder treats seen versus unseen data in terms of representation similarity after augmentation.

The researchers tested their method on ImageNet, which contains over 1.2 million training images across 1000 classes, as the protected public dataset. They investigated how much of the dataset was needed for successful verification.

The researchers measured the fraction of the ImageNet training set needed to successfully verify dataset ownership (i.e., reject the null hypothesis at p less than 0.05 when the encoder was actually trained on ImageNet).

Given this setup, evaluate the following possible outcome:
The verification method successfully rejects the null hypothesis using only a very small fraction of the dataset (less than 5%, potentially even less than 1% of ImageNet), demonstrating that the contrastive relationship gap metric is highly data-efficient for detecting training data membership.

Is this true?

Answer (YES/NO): YES